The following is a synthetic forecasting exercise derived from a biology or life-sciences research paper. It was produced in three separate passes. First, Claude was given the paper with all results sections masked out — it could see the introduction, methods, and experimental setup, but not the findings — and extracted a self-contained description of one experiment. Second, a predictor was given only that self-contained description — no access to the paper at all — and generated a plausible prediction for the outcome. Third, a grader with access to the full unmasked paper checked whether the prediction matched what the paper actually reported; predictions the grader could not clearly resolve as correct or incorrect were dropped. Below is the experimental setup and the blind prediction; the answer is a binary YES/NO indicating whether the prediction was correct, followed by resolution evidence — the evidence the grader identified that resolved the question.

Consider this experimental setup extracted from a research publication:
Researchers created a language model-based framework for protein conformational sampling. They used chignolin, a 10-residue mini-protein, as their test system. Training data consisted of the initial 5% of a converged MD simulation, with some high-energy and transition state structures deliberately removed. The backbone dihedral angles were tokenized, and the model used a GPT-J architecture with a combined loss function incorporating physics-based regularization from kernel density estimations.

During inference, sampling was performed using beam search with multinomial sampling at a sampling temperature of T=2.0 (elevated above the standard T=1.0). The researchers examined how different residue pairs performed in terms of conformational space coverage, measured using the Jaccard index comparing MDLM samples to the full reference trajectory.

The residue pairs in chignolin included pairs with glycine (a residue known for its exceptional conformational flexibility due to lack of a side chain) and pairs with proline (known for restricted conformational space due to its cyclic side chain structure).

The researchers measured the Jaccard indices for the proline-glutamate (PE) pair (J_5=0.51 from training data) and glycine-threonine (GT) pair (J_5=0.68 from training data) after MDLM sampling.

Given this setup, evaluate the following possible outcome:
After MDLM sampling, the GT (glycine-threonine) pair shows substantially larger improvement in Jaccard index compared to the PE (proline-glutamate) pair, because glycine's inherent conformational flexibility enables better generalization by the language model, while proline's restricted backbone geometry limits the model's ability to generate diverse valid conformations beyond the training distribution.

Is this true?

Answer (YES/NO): NO